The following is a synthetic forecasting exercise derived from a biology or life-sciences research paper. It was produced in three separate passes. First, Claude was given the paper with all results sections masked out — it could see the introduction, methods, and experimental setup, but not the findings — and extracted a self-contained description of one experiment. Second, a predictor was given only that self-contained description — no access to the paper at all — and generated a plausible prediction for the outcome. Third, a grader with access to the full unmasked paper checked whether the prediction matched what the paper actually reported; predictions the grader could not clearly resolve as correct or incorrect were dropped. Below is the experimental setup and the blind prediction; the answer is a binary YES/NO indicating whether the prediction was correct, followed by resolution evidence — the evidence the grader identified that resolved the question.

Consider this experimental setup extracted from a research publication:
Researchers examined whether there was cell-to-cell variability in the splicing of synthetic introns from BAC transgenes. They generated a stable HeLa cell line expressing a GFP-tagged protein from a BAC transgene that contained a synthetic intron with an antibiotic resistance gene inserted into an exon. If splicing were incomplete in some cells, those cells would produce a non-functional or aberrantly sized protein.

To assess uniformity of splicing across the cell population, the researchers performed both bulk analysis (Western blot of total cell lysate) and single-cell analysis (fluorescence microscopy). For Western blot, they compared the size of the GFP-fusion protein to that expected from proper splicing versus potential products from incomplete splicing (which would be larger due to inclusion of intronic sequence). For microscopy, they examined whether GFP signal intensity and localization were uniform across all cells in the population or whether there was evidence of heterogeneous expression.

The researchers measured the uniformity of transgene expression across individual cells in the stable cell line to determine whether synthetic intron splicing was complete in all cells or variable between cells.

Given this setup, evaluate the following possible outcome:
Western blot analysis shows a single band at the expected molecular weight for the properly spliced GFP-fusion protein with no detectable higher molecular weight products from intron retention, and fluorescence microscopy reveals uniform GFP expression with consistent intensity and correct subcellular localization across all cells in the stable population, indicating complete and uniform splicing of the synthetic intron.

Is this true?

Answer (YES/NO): YES